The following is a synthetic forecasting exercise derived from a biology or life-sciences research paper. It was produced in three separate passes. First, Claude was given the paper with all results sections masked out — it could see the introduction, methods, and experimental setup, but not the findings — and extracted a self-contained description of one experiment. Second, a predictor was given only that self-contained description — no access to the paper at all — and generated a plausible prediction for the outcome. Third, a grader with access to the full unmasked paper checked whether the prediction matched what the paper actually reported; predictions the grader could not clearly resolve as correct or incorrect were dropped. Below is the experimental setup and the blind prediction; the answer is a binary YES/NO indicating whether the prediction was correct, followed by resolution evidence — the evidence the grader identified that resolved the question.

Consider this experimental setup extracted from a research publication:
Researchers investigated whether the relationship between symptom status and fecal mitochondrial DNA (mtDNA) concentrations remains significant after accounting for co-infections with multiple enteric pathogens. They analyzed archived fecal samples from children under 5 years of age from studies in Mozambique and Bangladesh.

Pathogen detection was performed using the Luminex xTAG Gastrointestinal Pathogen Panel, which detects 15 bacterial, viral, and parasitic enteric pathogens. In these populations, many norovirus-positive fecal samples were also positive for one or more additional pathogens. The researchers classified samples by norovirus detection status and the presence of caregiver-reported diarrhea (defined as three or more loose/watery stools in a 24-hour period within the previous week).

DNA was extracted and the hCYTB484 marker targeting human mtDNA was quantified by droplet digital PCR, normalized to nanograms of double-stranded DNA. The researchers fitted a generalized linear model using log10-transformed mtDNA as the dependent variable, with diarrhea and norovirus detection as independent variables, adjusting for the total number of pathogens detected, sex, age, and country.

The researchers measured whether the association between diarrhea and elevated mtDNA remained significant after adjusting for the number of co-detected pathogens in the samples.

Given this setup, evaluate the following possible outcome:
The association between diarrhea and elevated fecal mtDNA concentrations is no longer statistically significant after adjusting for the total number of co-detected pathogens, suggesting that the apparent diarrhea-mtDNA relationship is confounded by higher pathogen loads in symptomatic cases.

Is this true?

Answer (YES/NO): NO